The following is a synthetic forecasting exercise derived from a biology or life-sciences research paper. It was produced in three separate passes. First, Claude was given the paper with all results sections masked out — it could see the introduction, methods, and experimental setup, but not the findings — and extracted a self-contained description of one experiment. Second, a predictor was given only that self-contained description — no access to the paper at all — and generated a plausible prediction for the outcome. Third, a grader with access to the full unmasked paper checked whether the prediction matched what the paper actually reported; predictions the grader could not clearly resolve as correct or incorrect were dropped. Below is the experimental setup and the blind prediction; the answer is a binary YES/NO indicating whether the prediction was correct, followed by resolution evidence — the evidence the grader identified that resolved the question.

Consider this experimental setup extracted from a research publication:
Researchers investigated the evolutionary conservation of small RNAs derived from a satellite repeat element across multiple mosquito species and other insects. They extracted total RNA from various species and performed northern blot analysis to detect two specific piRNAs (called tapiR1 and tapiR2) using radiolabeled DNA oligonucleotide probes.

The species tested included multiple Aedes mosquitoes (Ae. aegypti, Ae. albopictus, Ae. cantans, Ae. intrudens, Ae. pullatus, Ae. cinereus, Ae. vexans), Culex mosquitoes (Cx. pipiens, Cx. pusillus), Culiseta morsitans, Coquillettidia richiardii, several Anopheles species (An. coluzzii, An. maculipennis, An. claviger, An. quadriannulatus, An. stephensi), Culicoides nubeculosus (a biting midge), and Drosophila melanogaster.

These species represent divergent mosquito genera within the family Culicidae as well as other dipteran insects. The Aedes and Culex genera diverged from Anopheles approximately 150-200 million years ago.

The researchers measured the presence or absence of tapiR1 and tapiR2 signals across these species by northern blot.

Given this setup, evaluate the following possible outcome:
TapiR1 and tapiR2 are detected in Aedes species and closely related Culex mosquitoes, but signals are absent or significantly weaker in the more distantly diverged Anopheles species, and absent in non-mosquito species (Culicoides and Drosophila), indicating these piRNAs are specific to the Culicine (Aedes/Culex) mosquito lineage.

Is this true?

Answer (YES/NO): YES